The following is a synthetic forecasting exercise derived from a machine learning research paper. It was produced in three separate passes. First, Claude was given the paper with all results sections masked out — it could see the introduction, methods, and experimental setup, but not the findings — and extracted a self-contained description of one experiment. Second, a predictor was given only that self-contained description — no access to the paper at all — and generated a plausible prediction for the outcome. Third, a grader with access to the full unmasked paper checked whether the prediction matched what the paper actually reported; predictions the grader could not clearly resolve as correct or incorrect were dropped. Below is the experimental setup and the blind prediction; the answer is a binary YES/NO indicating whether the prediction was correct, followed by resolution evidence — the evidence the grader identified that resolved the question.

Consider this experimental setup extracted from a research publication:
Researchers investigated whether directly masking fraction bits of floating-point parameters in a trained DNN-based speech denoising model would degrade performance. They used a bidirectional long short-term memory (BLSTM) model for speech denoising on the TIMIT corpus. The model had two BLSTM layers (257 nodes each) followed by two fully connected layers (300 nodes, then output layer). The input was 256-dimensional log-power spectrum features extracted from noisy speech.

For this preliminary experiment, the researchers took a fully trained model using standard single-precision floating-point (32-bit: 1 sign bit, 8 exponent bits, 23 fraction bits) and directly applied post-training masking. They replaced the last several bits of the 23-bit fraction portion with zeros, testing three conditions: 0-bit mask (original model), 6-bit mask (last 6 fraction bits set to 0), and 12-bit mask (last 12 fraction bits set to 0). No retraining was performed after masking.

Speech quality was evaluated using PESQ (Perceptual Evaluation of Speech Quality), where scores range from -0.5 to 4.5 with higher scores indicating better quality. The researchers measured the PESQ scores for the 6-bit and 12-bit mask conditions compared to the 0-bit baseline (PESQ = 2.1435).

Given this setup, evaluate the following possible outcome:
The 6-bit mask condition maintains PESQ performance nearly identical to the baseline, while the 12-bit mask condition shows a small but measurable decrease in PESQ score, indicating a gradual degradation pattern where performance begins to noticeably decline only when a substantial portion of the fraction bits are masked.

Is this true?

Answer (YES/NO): NO